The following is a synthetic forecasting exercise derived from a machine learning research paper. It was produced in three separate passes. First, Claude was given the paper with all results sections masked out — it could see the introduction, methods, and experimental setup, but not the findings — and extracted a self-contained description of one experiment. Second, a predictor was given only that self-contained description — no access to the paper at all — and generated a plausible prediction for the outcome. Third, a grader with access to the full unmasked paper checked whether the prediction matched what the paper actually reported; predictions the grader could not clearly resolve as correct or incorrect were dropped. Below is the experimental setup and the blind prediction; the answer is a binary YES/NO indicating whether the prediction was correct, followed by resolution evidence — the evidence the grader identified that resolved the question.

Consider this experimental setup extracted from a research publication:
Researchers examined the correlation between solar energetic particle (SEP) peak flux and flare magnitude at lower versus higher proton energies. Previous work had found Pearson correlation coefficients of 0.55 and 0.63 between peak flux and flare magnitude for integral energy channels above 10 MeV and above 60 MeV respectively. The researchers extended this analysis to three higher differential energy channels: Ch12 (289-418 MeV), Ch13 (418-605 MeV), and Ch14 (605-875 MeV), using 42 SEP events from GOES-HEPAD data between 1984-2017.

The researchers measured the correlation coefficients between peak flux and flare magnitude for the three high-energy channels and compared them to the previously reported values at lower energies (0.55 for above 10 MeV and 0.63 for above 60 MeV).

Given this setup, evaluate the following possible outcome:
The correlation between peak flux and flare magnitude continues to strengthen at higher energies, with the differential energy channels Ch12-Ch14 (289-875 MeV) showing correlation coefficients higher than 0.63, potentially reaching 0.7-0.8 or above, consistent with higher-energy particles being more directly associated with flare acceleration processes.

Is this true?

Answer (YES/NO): NO